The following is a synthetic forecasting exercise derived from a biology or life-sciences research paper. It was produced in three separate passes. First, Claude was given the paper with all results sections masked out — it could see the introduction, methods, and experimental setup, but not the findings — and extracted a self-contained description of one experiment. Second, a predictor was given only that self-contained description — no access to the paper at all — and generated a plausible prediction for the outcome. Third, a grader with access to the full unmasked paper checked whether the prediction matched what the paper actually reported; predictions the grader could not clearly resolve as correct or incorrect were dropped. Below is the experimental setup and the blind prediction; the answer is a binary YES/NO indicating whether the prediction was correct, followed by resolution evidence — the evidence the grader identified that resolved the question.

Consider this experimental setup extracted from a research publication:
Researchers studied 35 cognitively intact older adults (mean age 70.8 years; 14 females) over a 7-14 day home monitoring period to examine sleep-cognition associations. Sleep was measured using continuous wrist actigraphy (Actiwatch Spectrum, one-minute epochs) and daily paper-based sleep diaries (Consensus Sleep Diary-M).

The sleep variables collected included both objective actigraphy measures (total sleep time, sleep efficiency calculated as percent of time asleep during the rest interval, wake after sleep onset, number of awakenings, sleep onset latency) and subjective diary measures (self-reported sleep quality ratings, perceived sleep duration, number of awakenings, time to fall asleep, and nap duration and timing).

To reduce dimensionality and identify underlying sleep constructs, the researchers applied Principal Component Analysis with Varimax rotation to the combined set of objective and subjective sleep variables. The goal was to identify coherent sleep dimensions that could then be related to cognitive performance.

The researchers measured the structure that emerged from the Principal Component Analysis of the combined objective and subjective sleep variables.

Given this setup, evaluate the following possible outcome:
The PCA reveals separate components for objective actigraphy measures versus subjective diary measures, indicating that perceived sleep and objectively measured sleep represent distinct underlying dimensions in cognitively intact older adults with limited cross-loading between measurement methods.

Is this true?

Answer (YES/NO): NO